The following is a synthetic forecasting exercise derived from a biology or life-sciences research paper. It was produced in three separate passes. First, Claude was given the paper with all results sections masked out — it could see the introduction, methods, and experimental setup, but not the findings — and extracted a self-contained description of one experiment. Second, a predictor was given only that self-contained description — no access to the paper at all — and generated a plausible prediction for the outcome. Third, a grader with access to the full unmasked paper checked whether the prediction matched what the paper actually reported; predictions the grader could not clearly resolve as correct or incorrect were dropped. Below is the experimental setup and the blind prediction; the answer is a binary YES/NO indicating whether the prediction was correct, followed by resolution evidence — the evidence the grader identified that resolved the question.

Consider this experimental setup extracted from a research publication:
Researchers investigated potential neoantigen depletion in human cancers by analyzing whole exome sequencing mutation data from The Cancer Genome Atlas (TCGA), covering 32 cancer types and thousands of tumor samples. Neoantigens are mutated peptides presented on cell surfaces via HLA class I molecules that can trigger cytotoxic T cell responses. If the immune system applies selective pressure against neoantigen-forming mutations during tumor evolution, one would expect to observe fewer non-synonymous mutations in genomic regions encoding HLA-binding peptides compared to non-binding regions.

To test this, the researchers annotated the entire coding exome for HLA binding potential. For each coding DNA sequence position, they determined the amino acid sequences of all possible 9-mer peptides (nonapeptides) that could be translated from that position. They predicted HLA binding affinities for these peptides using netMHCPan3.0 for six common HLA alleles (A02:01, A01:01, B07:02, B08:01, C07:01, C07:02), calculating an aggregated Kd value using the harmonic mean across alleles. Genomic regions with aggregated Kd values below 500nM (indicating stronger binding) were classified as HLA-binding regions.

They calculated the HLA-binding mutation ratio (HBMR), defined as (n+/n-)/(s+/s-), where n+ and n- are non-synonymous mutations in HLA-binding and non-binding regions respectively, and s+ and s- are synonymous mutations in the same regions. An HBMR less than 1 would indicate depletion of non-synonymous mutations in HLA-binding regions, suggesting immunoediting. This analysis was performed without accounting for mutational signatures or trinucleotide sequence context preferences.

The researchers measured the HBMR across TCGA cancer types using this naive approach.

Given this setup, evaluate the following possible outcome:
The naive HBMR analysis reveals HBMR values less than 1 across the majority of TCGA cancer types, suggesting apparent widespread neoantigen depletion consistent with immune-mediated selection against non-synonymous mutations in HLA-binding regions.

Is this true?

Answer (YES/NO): YES